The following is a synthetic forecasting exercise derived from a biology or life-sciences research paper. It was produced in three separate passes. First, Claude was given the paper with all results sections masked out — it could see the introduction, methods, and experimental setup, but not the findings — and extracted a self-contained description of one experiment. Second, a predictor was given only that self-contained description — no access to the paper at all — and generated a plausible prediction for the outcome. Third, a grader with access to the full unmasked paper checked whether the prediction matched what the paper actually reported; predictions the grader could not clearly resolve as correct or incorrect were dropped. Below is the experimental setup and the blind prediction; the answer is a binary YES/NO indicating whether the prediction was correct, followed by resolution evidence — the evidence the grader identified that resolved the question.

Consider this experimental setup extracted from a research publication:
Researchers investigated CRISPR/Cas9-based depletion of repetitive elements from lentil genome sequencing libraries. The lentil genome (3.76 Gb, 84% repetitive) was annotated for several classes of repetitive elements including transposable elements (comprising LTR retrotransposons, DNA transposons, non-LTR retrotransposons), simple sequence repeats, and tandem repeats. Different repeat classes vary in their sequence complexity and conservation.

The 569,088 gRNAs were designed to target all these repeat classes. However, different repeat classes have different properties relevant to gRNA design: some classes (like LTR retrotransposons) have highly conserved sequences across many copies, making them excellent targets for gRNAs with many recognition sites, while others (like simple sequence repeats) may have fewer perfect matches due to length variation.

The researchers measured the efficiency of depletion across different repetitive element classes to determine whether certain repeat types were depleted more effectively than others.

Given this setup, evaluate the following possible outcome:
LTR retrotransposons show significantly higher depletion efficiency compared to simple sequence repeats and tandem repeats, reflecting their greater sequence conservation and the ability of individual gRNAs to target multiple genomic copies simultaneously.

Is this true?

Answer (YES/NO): NO